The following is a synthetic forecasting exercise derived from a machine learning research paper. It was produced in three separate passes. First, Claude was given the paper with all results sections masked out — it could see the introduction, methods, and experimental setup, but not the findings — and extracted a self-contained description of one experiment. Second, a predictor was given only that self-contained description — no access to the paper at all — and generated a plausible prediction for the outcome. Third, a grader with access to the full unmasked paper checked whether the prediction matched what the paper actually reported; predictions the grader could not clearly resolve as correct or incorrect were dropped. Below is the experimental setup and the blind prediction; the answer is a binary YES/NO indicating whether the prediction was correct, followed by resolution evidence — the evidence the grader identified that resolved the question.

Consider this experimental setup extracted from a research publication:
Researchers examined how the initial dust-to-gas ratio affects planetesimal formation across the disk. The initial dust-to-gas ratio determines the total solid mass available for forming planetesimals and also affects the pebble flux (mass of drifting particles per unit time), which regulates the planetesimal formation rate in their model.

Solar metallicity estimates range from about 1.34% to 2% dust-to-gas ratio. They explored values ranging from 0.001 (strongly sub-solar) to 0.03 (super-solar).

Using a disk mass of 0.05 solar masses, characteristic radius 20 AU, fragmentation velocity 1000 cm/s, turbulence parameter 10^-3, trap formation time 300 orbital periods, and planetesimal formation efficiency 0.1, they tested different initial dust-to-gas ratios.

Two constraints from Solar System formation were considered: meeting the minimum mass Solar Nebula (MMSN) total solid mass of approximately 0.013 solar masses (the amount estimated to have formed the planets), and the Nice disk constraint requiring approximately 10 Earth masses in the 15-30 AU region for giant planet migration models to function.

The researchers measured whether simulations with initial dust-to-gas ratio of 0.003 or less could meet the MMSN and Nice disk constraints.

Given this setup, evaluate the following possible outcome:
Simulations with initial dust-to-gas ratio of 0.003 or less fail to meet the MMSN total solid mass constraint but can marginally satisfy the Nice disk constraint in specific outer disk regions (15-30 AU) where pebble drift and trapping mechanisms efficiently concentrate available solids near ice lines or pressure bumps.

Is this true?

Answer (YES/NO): NO